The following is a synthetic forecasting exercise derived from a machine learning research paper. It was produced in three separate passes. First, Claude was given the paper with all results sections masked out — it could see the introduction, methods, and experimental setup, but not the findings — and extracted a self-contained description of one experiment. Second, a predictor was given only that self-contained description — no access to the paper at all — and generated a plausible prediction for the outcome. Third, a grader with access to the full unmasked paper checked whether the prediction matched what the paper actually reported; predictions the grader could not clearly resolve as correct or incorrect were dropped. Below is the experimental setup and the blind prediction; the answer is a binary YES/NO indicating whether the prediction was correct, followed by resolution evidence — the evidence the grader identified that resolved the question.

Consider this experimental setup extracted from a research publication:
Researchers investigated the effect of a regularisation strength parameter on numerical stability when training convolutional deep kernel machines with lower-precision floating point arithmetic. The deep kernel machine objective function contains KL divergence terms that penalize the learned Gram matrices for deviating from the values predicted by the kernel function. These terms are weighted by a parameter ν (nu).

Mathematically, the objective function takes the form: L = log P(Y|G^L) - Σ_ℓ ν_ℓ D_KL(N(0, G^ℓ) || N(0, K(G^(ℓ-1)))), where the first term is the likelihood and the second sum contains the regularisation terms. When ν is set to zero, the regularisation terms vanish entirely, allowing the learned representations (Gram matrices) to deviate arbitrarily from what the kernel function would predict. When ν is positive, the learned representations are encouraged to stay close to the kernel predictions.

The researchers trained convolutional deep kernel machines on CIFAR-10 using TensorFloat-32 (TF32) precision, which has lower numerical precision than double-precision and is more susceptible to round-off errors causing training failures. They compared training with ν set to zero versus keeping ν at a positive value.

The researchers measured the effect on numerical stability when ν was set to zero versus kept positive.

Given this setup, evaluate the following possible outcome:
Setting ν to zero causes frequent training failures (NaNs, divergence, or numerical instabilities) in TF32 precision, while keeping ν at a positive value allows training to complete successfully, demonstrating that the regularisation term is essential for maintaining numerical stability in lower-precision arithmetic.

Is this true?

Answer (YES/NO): YES